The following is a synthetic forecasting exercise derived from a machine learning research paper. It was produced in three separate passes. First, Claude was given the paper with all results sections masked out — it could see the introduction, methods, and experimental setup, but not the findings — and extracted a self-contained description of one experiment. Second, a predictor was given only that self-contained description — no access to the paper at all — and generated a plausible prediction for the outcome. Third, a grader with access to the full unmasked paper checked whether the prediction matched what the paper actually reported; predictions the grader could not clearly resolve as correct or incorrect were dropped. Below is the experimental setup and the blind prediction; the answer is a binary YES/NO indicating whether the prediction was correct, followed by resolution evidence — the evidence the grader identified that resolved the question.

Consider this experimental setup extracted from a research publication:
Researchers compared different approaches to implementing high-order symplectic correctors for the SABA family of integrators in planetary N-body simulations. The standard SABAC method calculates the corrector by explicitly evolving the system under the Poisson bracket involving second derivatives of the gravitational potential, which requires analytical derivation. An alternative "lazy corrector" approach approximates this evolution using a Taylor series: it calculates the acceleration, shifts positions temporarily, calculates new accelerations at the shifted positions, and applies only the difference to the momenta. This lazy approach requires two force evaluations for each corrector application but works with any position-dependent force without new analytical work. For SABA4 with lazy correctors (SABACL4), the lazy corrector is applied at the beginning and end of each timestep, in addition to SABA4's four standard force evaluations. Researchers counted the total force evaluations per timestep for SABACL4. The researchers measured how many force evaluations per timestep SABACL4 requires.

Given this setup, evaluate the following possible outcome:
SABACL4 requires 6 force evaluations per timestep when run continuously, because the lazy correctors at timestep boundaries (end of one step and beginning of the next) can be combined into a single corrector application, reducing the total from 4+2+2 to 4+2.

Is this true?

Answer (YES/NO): YES